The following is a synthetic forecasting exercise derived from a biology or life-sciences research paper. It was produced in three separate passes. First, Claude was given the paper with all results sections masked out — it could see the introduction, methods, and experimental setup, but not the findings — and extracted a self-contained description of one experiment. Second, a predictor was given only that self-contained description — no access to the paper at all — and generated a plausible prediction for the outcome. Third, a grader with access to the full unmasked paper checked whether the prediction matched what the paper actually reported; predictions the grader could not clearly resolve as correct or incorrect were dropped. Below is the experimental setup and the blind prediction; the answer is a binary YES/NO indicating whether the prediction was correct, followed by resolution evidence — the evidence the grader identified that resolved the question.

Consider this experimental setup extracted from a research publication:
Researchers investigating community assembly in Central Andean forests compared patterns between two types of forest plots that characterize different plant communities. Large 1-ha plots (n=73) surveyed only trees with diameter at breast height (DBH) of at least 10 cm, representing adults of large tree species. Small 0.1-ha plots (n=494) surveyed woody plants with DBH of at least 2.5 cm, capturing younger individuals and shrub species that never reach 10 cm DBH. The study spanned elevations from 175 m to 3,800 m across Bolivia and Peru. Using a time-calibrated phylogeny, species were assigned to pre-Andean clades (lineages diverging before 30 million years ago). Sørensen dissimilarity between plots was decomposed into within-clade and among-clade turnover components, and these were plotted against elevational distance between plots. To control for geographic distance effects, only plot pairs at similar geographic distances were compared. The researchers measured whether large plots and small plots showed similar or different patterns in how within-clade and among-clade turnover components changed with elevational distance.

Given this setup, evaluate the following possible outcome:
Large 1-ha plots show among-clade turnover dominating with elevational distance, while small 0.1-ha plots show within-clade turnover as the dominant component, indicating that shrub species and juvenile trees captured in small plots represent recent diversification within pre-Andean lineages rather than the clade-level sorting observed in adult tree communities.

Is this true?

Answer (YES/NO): NO